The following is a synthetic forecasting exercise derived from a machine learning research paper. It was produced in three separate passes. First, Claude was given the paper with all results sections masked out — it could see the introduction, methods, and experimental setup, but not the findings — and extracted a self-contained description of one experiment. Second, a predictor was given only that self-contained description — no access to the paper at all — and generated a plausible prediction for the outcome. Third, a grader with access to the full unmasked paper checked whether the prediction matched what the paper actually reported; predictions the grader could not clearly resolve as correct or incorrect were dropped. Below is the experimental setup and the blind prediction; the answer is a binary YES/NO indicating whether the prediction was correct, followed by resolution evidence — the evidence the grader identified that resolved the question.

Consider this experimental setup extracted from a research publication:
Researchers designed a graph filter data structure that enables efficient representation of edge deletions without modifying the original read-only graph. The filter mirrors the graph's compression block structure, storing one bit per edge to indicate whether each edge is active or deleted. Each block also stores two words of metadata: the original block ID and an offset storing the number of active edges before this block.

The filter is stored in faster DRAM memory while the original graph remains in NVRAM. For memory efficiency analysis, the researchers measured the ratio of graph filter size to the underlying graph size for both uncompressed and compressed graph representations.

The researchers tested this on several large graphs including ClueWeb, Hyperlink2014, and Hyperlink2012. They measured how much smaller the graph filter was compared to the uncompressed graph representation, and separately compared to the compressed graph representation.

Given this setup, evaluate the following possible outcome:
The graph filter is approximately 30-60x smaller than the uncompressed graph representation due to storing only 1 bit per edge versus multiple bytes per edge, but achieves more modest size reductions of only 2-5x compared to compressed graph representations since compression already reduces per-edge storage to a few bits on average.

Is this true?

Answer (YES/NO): NO